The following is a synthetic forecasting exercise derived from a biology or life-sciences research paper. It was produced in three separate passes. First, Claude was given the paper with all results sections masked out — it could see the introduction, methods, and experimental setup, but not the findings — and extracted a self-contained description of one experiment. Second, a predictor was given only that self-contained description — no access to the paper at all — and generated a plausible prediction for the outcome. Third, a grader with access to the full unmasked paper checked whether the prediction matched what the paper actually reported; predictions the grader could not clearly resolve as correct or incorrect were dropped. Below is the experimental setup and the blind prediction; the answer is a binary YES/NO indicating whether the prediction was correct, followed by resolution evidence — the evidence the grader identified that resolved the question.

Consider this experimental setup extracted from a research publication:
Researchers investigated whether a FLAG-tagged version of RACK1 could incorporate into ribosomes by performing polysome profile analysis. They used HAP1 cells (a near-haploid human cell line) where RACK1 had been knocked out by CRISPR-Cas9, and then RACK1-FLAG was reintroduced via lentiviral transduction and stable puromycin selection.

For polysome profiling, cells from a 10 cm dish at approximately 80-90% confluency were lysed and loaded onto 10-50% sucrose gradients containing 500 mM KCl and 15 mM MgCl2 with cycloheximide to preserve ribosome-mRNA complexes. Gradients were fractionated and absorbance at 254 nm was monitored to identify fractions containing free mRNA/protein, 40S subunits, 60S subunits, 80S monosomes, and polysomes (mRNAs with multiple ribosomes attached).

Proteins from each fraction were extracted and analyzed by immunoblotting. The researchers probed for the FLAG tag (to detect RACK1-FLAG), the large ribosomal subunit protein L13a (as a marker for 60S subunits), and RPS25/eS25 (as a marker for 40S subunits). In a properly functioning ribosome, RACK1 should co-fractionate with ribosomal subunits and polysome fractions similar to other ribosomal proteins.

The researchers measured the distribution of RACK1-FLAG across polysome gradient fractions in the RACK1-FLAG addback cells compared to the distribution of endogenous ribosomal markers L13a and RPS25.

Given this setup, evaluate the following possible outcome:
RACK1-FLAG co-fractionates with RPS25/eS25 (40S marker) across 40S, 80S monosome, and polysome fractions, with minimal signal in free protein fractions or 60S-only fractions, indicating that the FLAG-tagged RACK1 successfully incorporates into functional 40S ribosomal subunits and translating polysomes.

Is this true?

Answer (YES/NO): YES